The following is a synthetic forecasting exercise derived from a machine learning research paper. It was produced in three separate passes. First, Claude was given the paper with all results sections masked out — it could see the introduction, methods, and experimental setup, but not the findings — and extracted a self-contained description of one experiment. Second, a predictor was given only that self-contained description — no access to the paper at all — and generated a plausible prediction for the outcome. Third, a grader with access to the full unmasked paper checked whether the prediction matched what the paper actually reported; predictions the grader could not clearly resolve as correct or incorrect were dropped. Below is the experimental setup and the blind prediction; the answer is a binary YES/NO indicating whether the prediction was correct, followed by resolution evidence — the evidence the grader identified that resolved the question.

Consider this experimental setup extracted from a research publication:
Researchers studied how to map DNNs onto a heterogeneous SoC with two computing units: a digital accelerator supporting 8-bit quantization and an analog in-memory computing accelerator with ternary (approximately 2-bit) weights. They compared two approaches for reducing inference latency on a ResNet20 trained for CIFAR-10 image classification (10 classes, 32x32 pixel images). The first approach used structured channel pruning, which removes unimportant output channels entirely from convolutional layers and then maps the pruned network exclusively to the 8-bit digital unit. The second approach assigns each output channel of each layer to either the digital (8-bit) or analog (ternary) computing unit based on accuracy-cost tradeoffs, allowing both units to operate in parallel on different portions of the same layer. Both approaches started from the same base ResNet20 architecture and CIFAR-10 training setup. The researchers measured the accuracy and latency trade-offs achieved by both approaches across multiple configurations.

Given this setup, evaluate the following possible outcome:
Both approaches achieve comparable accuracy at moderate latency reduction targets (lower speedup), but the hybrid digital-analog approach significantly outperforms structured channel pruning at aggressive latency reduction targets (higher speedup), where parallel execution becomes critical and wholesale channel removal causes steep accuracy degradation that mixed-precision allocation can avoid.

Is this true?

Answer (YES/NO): NO